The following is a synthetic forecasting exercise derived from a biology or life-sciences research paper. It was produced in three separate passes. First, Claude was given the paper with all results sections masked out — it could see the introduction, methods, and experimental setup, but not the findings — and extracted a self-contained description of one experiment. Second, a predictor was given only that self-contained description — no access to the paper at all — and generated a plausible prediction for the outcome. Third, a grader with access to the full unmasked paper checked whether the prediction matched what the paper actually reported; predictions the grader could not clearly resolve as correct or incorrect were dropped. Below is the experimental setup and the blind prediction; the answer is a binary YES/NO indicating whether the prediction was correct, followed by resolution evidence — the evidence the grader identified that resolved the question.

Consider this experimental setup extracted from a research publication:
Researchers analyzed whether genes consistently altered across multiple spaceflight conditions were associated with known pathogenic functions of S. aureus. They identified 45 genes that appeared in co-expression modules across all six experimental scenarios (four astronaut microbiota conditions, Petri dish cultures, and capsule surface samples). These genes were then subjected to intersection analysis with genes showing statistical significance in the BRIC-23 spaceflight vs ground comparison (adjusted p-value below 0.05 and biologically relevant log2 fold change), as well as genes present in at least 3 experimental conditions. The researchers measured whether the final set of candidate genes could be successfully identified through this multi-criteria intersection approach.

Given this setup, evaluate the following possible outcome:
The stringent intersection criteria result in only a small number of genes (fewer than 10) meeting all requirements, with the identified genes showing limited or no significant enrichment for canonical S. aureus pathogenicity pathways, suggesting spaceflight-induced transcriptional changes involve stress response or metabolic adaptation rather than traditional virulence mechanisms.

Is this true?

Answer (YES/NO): NO